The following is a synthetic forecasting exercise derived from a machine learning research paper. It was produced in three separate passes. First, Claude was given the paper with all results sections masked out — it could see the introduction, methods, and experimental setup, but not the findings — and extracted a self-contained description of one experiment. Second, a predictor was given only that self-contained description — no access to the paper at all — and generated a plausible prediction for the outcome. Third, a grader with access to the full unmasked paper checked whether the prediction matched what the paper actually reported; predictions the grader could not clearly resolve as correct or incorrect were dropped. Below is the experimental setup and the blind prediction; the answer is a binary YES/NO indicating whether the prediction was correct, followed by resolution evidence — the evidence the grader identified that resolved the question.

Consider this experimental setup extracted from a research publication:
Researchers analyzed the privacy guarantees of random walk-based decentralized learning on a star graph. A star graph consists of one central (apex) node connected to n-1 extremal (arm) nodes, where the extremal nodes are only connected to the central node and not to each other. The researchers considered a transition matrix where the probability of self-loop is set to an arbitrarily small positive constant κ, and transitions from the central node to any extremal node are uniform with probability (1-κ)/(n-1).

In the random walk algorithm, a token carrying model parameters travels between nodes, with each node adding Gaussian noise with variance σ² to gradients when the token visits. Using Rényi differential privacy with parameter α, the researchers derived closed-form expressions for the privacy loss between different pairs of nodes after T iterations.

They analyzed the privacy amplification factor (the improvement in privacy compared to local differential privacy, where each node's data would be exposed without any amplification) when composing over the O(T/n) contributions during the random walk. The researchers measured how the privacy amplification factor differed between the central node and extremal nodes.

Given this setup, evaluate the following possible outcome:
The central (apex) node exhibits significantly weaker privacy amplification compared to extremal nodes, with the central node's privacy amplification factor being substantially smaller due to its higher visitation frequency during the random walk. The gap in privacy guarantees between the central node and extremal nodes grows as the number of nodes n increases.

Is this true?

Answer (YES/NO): YES